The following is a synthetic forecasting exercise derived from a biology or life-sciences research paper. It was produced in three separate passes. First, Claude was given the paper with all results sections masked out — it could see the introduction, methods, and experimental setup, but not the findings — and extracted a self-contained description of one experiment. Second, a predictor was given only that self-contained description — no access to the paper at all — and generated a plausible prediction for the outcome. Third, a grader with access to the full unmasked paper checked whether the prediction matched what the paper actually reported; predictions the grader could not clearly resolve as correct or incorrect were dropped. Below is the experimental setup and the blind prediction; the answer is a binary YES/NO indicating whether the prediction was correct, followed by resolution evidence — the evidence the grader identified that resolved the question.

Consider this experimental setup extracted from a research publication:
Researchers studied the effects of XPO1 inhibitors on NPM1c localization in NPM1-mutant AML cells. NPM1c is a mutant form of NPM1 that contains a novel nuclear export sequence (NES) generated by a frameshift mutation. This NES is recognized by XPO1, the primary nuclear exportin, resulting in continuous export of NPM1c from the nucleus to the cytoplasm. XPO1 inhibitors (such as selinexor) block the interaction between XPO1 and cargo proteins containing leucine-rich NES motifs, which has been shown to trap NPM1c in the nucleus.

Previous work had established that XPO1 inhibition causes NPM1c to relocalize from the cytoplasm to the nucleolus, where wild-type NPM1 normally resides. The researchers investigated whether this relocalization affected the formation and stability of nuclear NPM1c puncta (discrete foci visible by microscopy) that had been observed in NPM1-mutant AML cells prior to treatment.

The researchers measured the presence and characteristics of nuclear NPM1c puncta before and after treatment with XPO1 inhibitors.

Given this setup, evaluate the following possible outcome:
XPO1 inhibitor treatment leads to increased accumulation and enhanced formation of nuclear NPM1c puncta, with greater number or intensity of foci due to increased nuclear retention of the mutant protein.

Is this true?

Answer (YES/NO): NO